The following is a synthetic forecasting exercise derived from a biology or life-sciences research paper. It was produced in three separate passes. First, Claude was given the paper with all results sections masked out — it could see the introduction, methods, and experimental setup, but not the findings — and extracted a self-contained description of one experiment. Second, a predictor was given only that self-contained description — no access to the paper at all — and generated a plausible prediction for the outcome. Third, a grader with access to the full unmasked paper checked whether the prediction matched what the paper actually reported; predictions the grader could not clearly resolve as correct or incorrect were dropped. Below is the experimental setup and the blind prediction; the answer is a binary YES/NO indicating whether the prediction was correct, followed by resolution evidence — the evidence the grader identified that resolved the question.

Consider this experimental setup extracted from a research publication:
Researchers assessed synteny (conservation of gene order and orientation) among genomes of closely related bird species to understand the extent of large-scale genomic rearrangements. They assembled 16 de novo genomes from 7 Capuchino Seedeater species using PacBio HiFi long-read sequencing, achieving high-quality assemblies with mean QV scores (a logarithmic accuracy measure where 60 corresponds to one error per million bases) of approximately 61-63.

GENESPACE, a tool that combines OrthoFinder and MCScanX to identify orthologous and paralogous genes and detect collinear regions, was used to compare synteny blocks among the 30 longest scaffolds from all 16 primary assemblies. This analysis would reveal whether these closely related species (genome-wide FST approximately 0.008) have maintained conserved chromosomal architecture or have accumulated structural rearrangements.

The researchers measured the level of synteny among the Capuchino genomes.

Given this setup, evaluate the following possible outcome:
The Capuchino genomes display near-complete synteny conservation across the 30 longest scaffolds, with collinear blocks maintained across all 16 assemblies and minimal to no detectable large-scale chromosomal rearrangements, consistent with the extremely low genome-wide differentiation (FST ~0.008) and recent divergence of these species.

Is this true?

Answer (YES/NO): YES